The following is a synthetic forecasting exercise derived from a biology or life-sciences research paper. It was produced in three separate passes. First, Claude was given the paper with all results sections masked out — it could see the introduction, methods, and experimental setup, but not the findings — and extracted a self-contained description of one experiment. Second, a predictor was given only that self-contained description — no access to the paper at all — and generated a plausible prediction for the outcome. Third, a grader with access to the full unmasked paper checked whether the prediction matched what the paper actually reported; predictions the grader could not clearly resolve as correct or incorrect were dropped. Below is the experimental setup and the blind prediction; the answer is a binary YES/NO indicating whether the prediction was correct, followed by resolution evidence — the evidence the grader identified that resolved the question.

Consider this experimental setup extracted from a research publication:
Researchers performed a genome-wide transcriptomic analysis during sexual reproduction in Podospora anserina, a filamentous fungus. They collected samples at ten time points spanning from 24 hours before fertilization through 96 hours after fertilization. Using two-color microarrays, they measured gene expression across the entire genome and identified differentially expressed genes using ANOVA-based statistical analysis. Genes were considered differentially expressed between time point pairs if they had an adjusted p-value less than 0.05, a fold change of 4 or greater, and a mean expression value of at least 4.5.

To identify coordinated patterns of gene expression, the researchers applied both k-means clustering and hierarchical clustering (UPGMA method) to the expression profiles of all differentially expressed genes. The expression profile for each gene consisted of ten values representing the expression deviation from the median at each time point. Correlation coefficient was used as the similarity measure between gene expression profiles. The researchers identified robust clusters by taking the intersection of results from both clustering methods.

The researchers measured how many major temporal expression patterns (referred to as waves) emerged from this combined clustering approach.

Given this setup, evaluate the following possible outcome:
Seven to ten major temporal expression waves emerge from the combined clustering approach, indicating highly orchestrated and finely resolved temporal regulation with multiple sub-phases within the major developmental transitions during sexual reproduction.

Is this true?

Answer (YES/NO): NO